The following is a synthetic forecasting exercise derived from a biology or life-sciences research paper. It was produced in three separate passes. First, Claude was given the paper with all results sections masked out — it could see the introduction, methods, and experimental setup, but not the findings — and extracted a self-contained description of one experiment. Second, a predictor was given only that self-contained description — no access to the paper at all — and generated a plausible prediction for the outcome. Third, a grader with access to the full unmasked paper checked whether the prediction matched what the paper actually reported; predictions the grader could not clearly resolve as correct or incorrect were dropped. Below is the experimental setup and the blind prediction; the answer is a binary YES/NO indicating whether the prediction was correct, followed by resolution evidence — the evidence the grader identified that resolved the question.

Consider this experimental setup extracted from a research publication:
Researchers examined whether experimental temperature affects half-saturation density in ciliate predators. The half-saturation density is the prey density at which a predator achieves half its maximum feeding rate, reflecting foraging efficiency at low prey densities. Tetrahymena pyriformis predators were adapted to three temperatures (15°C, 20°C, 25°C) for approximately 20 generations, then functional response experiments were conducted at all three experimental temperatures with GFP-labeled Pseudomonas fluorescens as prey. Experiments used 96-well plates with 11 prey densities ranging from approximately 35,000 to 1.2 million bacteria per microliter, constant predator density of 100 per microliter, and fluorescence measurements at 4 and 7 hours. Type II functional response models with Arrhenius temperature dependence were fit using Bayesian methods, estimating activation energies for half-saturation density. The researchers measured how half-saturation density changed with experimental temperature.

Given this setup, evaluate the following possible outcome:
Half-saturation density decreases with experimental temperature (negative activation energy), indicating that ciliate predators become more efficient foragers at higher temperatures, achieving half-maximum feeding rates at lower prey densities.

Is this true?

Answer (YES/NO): NO